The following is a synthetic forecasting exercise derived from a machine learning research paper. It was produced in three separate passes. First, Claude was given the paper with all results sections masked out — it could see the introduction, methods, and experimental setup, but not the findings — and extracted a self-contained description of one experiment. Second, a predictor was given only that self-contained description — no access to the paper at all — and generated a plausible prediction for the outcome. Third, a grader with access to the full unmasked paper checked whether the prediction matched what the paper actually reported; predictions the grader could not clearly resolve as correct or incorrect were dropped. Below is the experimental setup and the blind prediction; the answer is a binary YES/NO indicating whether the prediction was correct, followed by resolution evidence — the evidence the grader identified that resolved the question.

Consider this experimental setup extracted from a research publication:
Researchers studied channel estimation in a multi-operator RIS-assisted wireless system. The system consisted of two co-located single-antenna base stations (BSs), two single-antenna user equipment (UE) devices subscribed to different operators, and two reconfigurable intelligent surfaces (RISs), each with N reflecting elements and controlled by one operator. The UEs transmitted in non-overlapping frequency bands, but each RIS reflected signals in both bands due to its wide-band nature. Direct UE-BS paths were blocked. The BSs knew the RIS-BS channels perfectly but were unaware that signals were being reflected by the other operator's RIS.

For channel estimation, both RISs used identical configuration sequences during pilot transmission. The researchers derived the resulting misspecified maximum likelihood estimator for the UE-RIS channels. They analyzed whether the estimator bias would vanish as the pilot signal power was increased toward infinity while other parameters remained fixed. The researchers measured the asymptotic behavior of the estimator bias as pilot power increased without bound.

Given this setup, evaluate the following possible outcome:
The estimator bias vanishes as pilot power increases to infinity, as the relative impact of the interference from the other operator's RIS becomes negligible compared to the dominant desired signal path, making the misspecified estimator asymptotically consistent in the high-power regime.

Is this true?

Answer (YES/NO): NO